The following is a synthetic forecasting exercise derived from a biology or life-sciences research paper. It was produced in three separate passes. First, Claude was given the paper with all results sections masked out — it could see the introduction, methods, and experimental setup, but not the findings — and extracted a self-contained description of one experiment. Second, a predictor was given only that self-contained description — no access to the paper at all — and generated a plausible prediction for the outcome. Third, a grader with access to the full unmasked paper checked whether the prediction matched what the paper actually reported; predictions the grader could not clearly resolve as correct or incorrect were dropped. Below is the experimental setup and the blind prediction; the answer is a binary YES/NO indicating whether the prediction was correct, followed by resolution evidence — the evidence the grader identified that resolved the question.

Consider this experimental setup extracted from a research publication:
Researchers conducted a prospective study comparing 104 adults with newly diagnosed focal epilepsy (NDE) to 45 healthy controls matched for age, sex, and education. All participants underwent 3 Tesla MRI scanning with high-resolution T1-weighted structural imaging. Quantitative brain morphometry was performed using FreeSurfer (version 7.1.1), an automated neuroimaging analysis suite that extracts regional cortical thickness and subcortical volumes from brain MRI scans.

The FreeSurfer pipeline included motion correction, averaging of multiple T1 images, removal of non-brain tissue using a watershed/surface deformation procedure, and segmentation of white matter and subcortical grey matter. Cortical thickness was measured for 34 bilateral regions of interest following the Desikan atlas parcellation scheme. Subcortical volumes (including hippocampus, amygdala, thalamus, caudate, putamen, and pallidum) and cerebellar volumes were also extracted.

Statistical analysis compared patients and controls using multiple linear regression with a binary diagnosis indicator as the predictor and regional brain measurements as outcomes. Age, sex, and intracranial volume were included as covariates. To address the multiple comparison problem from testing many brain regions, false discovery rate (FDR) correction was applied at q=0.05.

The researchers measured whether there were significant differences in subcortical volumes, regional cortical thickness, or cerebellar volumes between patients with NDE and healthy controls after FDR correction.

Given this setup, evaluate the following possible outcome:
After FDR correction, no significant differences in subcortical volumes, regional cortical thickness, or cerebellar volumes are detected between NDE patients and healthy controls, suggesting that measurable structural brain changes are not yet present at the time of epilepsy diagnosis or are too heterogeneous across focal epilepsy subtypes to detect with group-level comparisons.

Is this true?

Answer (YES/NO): YES